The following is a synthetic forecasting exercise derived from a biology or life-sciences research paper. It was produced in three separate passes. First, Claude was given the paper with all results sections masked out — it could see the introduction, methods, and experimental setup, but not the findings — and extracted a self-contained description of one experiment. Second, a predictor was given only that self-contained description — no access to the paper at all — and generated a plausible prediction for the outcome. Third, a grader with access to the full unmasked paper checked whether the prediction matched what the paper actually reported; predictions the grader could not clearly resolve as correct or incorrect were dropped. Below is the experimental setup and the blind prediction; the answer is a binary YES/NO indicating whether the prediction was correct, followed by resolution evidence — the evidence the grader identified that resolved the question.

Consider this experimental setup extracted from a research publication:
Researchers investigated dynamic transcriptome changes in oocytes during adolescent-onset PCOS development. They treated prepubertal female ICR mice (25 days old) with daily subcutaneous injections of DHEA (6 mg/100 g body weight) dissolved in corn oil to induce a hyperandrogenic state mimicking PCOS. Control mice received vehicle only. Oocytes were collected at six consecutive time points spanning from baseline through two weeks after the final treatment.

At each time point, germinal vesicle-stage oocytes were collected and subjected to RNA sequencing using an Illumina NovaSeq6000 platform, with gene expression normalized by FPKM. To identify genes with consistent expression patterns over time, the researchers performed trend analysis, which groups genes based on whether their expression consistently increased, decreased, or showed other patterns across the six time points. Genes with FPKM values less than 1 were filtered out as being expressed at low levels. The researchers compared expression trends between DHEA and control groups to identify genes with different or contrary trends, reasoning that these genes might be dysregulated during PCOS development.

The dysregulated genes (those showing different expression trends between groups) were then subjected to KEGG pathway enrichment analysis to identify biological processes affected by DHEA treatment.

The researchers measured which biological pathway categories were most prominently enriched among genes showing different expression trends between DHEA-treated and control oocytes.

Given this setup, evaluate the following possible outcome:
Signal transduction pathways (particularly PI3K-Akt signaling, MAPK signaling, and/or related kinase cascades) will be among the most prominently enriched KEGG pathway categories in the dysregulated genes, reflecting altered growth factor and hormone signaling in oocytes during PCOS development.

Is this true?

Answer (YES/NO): NO